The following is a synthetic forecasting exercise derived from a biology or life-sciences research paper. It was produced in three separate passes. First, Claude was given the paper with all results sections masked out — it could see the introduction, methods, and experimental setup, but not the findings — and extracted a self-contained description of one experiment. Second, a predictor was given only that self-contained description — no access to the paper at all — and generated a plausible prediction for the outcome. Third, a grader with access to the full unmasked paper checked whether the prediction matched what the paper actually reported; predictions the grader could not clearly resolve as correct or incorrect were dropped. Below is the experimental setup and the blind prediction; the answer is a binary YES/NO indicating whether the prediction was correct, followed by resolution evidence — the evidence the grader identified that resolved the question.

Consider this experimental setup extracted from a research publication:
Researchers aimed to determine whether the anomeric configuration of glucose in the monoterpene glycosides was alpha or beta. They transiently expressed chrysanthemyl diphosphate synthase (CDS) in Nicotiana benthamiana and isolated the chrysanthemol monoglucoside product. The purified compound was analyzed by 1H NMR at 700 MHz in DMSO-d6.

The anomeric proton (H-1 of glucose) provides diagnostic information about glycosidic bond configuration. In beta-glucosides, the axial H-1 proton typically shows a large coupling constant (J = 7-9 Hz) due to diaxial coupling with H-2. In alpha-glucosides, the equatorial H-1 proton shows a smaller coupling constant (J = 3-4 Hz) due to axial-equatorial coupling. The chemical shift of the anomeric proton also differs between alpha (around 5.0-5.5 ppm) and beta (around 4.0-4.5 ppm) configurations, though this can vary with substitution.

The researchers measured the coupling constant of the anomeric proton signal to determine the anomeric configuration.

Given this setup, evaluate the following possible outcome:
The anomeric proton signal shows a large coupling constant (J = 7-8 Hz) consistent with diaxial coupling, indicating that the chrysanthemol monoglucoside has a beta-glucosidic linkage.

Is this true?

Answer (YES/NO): YES